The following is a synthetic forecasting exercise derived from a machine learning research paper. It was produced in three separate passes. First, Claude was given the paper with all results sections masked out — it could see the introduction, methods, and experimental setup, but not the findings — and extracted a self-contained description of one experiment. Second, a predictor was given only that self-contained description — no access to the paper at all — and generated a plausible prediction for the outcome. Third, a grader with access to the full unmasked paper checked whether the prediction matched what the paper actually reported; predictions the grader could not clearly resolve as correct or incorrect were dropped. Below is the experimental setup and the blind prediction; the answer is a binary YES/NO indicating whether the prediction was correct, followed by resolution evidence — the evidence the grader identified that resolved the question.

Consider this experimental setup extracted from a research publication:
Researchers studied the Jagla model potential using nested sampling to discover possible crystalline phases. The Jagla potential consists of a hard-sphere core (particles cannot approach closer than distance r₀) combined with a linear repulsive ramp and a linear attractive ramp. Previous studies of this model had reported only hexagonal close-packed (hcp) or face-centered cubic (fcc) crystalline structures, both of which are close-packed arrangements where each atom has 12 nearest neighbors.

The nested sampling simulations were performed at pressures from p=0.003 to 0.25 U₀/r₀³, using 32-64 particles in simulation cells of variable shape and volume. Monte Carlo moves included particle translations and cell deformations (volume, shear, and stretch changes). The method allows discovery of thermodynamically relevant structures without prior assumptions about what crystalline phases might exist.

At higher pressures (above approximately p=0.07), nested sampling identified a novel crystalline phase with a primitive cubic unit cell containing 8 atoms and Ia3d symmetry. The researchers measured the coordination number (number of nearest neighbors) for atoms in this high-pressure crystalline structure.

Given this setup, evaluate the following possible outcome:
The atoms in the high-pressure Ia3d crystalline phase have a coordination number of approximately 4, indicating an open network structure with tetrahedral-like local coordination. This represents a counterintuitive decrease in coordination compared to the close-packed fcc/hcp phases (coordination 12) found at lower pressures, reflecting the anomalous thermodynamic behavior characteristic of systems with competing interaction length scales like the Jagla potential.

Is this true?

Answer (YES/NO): NO